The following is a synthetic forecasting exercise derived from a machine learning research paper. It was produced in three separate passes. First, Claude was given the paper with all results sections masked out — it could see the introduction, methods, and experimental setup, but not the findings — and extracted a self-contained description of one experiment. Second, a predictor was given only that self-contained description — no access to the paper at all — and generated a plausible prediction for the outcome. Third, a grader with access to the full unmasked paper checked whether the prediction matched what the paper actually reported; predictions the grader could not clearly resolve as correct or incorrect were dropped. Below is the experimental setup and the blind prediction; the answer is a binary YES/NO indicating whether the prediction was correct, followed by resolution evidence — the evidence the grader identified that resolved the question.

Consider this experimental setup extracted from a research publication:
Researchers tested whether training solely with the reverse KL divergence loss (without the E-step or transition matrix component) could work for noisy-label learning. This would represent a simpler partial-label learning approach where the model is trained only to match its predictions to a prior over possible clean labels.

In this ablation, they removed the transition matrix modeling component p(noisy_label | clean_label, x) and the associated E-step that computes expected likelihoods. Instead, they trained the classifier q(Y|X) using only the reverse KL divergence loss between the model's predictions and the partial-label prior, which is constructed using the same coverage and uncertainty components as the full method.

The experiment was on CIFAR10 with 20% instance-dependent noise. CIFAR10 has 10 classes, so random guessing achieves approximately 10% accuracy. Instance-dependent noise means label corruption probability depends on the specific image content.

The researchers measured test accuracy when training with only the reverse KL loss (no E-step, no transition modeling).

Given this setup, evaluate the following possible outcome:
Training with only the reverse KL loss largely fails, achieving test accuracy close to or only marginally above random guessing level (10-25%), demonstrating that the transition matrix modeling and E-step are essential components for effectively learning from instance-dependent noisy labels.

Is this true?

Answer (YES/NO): NO